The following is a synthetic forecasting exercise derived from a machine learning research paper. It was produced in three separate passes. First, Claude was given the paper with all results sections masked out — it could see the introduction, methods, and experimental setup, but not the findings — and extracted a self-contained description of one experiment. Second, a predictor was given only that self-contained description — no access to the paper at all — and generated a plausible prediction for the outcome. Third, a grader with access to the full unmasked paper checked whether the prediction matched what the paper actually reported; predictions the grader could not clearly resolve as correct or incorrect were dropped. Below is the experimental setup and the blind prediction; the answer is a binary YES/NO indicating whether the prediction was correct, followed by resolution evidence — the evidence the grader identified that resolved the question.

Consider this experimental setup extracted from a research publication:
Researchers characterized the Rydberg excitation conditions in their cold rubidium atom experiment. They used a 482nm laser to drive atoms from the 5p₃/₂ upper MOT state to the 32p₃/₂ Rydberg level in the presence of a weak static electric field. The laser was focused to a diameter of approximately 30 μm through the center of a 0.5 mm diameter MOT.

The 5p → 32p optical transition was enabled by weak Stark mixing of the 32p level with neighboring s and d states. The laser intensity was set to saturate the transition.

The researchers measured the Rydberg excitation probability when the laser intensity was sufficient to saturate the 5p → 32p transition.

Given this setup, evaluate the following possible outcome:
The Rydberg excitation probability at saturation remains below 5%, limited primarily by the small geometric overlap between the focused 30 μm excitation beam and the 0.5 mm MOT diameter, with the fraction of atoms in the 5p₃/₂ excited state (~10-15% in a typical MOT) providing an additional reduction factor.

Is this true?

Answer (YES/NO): NO